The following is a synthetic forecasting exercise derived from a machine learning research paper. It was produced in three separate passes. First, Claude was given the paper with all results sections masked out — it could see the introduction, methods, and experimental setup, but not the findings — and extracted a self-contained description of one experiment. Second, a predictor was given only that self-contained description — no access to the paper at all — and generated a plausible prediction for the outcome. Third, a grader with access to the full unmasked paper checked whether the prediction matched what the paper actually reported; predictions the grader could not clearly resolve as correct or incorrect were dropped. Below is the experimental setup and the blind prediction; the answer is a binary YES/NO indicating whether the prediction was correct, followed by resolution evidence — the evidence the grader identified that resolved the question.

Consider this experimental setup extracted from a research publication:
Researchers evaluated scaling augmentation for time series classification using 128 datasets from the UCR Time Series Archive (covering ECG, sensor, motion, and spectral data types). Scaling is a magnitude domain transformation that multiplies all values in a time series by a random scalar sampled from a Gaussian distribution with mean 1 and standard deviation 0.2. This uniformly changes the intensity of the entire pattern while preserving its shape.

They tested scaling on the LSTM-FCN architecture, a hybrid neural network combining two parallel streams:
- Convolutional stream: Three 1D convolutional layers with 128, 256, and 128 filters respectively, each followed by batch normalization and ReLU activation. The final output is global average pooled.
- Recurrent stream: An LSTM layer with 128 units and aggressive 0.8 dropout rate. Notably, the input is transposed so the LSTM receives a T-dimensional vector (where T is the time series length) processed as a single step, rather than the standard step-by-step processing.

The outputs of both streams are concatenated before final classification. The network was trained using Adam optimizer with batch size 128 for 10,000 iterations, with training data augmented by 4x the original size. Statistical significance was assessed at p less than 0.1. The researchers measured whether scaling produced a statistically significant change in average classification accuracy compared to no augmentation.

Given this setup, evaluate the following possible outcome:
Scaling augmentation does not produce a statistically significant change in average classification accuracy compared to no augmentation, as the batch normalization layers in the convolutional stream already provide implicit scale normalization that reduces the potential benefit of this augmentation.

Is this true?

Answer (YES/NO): NO